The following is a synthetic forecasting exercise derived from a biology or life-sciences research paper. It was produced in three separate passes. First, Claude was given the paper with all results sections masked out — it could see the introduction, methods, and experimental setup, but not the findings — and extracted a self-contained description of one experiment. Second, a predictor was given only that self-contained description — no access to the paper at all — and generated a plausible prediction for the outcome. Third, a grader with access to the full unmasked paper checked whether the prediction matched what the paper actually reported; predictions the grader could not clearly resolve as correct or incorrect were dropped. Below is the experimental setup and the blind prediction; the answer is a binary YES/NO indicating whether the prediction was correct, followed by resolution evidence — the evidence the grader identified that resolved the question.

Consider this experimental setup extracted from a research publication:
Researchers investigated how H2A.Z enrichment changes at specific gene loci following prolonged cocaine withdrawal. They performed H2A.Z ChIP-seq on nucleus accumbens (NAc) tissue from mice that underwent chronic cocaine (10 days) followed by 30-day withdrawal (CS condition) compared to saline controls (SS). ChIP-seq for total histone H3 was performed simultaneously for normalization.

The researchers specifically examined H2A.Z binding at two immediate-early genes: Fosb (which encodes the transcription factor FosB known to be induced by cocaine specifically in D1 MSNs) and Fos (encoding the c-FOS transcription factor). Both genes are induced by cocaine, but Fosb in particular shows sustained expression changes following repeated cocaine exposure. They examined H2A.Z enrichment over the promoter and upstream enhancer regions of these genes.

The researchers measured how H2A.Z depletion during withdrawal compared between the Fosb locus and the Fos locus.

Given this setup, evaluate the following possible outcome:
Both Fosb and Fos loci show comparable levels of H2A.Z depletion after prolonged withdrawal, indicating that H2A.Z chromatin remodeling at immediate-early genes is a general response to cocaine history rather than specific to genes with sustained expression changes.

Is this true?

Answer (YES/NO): NO